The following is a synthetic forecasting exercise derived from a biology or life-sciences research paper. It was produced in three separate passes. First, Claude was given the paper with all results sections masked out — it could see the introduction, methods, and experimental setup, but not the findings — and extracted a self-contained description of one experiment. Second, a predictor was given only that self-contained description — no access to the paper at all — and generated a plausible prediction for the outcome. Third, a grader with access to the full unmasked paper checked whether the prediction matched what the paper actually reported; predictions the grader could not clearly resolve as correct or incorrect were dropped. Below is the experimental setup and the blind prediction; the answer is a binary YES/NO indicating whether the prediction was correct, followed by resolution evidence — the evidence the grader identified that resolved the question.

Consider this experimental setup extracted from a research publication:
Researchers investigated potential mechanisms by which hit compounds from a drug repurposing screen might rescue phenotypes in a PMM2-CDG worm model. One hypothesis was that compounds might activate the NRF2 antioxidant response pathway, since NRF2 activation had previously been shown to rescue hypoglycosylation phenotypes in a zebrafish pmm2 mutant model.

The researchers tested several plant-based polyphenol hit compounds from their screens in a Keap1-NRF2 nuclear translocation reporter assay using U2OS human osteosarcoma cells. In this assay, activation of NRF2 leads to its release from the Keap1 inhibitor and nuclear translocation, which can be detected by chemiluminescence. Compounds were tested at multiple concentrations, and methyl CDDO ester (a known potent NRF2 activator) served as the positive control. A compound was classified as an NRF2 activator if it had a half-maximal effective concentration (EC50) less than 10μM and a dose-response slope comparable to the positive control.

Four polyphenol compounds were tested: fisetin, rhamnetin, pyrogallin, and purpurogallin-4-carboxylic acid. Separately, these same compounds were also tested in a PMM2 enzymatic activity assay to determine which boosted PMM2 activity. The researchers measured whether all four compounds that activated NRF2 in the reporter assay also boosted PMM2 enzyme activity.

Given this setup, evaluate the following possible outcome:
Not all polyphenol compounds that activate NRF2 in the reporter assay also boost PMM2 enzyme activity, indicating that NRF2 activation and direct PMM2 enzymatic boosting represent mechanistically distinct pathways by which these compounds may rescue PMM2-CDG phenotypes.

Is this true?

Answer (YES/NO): YES